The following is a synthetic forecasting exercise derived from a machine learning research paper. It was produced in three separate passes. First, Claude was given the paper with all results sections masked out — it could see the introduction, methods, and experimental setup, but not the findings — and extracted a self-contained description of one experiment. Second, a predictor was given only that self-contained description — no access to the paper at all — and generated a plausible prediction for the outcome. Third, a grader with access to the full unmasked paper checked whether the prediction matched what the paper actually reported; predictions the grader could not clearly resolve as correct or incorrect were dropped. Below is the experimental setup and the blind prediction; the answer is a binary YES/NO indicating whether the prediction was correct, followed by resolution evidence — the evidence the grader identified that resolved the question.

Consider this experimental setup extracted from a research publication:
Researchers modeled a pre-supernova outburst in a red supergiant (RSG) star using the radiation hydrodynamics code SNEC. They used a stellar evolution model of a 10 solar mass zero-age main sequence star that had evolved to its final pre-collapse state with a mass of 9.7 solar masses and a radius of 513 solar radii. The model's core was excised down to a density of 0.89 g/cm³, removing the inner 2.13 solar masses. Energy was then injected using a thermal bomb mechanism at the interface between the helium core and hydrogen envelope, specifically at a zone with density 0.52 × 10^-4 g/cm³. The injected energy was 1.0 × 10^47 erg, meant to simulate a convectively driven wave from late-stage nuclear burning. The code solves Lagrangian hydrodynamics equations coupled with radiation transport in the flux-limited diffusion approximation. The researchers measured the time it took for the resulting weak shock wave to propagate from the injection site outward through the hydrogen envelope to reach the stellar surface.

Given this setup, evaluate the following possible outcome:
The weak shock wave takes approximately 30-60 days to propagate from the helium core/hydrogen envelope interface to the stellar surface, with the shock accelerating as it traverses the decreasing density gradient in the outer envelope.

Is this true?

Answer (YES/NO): NO